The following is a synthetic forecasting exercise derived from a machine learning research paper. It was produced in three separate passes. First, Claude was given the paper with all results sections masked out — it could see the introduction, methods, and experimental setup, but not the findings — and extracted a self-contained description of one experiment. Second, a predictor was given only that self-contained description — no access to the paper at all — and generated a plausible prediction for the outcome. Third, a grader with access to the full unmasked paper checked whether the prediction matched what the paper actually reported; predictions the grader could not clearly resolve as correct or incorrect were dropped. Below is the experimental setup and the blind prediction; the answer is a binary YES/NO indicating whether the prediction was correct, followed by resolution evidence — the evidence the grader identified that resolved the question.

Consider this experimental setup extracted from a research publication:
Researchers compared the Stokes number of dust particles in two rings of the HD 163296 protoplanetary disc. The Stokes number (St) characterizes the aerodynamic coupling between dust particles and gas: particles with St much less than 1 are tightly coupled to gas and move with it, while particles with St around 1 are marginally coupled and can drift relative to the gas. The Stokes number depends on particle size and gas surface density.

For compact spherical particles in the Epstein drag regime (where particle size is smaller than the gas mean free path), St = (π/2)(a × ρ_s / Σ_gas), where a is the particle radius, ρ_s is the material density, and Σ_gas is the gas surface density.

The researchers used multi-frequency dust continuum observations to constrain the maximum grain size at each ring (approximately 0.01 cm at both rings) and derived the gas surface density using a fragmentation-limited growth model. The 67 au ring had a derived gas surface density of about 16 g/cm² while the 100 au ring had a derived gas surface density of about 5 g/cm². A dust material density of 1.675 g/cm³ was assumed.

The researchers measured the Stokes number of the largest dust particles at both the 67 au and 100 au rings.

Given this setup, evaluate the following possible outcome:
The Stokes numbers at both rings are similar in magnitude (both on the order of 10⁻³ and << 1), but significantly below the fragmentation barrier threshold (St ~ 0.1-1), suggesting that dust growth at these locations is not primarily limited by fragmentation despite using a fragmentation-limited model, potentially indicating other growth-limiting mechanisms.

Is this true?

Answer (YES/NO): NO